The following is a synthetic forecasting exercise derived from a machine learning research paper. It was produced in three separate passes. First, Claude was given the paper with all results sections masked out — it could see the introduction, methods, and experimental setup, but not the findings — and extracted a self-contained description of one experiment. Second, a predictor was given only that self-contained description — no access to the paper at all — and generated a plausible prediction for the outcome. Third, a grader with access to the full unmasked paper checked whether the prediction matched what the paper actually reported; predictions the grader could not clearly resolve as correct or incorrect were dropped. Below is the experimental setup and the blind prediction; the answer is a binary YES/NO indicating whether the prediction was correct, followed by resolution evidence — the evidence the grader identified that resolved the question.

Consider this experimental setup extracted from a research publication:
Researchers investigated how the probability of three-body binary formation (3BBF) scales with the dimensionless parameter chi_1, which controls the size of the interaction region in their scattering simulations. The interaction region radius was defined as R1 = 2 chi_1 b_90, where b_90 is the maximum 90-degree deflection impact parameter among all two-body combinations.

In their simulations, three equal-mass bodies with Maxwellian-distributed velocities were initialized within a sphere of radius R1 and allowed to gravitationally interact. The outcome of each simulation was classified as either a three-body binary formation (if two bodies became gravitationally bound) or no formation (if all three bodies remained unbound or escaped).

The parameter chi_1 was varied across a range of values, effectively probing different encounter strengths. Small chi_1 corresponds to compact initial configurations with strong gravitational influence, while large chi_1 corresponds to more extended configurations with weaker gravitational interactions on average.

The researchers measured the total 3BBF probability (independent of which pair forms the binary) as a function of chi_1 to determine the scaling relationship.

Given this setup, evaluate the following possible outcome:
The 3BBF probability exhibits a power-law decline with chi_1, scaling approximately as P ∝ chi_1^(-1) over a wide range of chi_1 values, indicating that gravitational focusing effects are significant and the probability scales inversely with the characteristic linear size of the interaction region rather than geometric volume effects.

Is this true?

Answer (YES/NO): NO